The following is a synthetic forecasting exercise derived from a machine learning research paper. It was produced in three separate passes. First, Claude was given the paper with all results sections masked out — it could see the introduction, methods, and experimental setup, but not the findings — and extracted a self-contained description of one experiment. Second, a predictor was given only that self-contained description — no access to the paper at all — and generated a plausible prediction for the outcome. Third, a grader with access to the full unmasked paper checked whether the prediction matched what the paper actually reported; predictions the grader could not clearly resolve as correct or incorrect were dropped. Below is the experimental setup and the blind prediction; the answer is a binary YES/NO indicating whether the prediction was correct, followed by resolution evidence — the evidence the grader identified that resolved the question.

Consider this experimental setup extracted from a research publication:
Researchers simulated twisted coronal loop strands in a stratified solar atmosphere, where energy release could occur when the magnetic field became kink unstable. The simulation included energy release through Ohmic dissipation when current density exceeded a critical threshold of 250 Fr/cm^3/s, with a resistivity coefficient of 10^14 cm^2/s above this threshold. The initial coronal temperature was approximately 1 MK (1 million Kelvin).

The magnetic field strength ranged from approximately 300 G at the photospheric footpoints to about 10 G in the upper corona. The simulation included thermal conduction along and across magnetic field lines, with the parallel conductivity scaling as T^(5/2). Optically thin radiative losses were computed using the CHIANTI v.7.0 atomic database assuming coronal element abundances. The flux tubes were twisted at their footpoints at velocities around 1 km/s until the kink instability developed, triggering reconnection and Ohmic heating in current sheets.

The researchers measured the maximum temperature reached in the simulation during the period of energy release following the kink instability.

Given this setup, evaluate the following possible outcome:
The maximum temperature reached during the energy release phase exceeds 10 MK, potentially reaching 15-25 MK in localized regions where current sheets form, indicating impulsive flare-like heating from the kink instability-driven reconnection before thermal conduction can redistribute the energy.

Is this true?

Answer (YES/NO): NO